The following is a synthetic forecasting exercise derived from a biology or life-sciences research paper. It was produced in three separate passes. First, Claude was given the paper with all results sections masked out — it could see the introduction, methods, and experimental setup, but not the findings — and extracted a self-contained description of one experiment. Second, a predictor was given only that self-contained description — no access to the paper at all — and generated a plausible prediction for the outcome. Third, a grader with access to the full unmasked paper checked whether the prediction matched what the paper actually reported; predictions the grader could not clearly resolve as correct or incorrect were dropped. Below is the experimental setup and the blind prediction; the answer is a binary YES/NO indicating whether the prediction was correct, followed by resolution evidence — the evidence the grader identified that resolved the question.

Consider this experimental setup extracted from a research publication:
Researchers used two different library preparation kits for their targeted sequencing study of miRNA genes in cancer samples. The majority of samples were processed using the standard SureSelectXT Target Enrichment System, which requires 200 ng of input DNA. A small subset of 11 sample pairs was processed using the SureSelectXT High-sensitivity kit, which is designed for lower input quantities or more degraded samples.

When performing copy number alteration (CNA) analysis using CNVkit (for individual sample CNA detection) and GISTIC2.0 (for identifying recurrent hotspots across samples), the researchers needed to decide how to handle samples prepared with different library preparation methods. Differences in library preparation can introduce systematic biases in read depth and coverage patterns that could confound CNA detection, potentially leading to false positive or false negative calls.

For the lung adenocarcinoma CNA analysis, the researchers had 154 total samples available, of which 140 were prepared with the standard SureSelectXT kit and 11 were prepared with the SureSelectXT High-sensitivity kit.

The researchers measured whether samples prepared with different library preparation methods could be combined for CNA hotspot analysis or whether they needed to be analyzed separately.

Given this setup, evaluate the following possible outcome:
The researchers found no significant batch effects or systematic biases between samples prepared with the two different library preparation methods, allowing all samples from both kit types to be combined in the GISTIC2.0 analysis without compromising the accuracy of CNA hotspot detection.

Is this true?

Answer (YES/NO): NO